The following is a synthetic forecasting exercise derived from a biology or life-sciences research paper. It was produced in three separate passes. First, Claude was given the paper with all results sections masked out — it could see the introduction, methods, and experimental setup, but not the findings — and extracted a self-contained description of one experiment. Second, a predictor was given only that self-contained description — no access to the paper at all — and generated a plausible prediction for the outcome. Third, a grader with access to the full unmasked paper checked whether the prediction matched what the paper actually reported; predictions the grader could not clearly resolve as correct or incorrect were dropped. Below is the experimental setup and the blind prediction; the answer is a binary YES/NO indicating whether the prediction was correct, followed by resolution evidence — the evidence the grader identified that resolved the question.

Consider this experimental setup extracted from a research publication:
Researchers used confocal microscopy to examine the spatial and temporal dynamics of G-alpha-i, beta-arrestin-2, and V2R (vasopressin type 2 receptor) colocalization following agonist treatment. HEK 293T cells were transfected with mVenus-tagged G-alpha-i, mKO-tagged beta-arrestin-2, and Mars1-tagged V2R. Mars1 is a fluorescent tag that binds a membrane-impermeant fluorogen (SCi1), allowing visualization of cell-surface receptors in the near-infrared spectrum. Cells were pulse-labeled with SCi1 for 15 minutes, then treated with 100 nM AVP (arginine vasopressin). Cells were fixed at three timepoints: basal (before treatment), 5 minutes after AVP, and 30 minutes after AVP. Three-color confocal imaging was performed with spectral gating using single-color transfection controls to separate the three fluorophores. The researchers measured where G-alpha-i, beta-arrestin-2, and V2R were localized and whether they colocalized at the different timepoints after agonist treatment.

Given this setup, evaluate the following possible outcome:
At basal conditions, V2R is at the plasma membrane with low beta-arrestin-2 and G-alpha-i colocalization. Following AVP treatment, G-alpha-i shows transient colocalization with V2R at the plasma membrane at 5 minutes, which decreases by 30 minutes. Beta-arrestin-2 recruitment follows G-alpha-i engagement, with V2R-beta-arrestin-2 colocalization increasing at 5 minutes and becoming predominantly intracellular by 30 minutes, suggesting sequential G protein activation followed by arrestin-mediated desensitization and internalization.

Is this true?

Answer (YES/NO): NO